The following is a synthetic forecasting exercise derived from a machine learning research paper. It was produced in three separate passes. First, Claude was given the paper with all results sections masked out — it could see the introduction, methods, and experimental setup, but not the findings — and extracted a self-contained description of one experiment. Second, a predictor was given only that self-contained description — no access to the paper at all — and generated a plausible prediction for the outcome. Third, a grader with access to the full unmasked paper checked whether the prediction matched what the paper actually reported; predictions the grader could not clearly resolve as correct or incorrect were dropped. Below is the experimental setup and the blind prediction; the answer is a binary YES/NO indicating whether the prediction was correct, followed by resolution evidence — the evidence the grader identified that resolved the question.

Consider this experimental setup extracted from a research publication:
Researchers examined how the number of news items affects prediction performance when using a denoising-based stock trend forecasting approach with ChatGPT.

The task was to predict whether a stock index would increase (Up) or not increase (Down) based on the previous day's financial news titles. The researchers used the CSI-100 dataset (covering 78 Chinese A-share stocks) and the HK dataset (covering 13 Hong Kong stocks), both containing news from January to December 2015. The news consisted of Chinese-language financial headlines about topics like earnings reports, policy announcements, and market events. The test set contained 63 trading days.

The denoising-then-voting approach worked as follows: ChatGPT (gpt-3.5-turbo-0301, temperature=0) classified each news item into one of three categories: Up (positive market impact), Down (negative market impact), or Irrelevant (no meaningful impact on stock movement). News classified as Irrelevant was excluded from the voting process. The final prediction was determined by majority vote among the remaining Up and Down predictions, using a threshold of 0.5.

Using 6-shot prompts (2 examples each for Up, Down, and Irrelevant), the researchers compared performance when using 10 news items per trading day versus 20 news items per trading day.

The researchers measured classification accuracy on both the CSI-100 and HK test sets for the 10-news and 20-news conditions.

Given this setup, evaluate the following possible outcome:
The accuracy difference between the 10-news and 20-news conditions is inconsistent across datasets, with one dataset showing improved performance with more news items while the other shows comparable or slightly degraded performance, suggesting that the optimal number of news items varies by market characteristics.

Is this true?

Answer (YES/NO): NO